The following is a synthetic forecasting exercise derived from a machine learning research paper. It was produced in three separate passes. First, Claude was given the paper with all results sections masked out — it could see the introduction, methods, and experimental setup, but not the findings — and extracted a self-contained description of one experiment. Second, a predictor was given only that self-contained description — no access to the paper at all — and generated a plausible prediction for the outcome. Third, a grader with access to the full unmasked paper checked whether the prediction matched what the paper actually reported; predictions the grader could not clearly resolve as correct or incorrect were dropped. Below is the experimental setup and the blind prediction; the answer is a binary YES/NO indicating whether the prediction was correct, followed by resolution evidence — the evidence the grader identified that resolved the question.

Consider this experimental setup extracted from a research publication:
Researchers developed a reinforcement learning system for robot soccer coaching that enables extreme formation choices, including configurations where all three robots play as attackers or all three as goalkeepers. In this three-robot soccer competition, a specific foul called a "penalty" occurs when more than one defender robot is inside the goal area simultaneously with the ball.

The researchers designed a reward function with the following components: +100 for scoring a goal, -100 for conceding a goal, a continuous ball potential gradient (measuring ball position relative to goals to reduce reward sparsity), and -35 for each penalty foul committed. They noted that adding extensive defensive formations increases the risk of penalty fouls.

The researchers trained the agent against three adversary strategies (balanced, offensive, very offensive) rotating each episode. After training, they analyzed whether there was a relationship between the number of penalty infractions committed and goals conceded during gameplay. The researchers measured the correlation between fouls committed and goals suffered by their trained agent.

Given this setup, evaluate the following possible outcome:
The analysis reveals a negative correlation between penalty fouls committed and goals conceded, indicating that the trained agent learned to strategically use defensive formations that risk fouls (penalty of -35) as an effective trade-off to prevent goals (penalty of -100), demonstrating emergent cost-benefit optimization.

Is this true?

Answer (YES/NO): NO